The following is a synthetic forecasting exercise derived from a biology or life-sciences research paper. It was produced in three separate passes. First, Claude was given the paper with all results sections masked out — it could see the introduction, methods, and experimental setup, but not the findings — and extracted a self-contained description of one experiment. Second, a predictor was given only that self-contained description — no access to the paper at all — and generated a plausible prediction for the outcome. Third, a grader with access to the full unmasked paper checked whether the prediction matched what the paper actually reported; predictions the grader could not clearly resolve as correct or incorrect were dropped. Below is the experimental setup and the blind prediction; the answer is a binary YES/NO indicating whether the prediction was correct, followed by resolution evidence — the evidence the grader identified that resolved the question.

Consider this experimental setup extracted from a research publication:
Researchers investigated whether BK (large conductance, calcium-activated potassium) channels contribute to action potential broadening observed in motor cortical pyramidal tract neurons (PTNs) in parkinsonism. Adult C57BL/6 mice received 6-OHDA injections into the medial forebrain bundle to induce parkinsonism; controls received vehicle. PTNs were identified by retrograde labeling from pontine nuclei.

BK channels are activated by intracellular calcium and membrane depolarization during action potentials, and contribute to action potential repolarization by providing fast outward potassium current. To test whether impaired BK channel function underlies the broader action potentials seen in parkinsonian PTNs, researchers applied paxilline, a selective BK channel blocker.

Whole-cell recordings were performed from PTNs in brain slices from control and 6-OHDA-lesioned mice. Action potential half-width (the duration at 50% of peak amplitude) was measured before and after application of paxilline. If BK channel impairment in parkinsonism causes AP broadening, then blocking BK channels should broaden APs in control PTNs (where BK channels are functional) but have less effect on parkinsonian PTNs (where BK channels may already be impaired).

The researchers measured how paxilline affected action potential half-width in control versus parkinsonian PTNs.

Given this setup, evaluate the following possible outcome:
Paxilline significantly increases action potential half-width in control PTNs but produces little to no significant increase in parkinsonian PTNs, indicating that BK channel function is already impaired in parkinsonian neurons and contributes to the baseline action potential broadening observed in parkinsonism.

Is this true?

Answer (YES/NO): YES